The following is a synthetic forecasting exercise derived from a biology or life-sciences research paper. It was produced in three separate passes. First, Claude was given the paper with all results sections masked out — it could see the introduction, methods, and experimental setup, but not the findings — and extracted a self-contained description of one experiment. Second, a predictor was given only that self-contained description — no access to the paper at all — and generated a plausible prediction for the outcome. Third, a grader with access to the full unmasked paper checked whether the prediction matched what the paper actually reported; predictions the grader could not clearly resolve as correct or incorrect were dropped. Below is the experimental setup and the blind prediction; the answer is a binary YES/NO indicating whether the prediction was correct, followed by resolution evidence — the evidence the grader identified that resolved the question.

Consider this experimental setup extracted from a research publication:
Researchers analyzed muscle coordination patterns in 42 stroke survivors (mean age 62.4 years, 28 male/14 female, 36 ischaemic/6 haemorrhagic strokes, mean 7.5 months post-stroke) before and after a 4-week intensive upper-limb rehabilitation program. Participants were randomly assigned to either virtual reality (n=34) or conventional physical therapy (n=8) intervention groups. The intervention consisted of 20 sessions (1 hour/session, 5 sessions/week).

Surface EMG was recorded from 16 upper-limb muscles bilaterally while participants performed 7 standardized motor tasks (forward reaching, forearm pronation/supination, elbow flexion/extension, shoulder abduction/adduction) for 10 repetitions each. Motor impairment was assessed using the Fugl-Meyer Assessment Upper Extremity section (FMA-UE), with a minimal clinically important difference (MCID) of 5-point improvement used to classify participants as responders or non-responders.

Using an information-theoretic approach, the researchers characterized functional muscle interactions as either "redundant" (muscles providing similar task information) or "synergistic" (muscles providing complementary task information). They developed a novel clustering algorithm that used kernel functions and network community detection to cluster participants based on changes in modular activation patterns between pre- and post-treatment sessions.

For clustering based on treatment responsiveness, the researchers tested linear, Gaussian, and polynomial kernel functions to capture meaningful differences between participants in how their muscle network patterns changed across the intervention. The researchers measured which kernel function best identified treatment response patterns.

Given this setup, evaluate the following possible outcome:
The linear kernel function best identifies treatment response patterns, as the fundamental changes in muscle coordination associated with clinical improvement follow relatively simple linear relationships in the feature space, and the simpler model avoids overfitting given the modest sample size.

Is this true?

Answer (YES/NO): YES